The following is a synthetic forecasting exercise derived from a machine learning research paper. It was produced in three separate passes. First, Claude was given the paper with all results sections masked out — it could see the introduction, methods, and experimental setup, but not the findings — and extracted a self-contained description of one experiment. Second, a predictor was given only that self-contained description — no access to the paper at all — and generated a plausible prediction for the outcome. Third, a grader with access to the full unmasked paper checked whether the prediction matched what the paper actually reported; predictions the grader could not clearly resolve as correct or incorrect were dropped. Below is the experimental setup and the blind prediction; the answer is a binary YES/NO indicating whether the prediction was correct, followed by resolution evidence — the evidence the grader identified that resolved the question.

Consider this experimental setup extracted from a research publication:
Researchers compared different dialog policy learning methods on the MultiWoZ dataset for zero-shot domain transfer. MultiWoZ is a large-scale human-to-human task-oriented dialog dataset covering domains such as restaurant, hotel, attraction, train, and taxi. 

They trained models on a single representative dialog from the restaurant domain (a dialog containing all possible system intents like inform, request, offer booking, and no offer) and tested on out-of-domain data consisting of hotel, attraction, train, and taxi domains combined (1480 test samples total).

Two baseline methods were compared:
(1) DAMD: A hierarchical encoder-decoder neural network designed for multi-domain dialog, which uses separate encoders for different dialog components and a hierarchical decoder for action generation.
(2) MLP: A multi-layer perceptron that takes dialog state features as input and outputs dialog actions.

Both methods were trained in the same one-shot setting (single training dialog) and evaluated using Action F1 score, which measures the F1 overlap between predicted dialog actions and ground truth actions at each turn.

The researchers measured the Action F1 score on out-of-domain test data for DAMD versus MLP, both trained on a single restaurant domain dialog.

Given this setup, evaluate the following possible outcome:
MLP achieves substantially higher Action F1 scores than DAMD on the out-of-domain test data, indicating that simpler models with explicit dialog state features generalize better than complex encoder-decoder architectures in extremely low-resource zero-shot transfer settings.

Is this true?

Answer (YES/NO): YES